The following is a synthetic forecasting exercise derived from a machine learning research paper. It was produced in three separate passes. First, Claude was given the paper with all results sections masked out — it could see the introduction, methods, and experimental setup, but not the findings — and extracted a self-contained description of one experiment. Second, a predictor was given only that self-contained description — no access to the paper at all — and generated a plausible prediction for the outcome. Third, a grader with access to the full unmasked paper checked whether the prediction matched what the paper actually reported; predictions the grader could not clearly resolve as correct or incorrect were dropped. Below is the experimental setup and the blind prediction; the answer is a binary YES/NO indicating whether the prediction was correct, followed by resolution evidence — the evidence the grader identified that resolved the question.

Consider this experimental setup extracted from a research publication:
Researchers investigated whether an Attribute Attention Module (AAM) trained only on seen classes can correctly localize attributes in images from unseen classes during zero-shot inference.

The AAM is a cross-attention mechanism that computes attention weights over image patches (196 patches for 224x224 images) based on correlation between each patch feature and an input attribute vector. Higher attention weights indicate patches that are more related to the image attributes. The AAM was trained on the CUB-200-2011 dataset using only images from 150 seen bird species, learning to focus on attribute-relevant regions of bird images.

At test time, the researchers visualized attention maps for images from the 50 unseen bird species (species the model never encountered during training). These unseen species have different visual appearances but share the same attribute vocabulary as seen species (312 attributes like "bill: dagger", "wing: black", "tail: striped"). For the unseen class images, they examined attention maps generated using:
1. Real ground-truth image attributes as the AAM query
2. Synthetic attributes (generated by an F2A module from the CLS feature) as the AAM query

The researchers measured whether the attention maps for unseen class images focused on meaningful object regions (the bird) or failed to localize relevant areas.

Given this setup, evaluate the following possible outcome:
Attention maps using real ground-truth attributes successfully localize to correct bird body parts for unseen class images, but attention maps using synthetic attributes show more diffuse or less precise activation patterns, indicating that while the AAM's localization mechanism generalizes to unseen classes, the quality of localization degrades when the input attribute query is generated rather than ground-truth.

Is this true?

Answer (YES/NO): NO